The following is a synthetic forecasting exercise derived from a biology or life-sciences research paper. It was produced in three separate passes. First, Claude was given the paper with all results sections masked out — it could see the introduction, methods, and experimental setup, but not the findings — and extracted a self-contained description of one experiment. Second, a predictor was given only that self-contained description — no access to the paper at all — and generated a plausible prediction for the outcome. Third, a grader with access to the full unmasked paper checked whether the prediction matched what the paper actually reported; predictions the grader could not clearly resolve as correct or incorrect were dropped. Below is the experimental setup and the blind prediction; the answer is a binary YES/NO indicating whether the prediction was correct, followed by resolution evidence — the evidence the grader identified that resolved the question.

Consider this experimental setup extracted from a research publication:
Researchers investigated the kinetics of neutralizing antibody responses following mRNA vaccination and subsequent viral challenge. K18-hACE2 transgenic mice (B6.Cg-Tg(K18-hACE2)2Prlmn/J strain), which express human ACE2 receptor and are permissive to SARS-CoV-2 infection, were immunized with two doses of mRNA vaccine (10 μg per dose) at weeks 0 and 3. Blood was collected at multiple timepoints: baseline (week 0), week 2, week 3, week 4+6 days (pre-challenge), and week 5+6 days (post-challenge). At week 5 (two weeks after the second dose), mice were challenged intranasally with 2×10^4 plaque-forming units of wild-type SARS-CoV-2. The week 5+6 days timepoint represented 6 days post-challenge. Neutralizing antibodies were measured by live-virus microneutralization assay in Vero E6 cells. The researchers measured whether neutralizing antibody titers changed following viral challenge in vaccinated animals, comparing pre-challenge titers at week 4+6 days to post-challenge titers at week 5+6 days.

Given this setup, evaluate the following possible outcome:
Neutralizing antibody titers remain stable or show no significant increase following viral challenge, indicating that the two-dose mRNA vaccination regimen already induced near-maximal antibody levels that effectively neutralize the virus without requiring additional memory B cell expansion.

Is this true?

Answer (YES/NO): YES